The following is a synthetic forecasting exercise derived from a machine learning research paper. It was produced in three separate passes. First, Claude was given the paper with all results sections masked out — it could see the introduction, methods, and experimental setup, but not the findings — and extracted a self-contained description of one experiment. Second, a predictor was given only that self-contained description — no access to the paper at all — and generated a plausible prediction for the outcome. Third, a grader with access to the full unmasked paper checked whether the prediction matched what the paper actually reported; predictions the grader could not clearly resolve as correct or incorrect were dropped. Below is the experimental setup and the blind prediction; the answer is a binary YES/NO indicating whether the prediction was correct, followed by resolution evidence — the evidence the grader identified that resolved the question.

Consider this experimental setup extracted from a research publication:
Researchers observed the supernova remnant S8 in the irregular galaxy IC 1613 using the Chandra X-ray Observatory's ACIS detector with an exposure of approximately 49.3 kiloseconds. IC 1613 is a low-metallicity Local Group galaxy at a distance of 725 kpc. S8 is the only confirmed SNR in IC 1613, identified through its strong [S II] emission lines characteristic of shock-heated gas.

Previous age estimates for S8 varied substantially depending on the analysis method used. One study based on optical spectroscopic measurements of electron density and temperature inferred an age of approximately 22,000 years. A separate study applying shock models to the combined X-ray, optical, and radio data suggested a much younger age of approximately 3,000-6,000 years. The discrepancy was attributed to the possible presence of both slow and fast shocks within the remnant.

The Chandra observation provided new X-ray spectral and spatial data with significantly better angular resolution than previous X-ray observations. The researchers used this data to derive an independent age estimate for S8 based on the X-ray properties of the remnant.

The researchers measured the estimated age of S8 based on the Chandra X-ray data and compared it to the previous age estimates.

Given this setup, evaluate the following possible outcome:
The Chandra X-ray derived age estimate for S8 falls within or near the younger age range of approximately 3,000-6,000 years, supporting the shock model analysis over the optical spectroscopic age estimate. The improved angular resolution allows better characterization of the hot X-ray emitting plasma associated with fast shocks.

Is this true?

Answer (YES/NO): YES